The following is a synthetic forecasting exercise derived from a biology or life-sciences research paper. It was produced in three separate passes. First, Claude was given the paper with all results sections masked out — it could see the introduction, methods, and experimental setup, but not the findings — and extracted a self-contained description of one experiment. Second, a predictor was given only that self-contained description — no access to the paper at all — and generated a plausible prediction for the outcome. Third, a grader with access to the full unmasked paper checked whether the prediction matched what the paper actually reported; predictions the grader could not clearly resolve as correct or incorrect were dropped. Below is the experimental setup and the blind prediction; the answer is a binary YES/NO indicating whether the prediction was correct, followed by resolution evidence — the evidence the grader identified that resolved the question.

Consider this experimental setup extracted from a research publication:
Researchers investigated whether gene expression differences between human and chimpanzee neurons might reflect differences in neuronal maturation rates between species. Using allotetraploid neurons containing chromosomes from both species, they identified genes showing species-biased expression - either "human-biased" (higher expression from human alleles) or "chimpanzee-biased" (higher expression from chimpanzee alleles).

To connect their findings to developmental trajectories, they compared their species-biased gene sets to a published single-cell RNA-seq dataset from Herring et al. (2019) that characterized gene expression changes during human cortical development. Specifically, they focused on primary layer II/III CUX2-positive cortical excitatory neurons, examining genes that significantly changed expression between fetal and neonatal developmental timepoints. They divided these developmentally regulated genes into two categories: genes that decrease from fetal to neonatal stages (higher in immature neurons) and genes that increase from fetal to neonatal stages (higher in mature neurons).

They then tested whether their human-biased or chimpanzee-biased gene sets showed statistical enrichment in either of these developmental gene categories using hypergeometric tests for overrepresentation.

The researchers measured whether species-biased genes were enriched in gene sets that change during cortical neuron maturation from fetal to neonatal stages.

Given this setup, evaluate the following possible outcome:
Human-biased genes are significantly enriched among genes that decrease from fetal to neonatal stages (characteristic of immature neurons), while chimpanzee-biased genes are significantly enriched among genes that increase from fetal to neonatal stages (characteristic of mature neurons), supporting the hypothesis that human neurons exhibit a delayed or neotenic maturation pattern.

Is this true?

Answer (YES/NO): YES